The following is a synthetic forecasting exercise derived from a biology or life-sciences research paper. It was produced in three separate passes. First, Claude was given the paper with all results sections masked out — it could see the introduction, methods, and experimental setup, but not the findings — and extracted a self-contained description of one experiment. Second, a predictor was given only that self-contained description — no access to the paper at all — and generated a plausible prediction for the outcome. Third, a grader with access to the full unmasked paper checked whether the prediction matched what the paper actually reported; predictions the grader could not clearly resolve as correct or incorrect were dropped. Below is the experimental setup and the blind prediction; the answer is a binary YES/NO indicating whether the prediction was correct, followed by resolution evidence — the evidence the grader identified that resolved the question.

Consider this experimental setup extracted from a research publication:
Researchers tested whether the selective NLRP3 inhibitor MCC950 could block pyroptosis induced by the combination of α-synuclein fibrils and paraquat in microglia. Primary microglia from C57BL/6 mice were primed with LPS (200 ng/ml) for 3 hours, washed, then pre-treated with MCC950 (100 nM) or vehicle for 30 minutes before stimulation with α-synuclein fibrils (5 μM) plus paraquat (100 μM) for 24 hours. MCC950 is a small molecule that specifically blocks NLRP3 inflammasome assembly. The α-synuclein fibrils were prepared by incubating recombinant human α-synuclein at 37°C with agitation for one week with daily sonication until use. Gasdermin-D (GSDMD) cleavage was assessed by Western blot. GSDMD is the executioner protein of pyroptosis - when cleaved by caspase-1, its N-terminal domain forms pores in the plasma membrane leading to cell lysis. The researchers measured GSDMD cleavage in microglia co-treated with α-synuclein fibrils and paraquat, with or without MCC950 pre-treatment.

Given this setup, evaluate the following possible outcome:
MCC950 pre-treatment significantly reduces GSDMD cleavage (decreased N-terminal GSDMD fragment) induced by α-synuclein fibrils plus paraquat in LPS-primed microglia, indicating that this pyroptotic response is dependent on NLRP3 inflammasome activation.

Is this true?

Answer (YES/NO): YES